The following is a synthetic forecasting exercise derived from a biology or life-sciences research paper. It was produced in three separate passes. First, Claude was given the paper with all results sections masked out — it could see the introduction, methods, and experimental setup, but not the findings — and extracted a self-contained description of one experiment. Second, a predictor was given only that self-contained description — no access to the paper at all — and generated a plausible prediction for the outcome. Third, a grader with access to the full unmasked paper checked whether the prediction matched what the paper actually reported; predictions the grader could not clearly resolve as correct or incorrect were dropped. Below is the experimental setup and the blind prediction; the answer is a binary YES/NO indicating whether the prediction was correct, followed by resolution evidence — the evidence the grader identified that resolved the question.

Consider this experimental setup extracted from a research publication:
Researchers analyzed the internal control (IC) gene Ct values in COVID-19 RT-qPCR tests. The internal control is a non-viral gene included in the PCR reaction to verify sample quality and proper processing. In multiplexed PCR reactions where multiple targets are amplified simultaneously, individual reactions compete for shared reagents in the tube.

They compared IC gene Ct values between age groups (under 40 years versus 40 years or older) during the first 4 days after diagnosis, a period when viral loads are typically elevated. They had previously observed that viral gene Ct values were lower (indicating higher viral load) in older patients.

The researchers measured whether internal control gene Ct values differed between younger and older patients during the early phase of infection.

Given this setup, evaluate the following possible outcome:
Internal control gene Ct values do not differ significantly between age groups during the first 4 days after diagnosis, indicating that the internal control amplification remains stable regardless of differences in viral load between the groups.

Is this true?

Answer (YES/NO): NO